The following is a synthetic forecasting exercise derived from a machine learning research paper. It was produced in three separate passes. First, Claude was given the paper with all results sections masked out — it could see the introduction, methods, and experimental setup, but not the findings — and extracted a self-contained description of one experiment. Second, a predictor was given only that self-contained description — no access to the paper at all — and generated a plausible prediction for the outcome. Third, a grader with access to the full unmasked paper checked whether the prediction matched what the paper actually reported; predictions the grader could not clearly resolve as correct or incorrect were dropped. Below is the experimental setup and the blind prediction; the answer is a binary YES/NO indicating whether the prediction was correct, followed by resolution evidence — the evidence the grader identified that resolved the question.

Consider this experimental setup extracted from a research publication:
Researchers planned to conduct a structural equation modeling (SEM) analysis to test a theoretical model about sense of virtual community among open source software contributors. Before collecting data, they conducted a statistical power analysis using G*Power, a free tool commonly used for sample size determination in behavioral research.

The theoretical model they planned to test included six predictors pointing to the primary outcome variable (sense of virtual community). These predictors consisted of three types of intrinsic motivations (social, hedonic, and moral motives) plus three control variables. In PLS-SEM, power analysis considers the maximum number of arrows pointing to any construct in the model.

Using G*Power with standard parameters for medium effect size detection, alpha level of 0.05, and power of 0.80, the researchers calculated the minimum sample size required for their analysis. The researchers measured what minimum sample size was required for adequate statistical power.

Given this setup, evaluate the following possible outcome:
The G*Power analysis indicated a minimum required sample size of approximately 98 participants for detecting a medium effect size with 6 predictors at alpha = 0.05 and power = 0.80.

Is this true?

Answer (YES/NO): NO